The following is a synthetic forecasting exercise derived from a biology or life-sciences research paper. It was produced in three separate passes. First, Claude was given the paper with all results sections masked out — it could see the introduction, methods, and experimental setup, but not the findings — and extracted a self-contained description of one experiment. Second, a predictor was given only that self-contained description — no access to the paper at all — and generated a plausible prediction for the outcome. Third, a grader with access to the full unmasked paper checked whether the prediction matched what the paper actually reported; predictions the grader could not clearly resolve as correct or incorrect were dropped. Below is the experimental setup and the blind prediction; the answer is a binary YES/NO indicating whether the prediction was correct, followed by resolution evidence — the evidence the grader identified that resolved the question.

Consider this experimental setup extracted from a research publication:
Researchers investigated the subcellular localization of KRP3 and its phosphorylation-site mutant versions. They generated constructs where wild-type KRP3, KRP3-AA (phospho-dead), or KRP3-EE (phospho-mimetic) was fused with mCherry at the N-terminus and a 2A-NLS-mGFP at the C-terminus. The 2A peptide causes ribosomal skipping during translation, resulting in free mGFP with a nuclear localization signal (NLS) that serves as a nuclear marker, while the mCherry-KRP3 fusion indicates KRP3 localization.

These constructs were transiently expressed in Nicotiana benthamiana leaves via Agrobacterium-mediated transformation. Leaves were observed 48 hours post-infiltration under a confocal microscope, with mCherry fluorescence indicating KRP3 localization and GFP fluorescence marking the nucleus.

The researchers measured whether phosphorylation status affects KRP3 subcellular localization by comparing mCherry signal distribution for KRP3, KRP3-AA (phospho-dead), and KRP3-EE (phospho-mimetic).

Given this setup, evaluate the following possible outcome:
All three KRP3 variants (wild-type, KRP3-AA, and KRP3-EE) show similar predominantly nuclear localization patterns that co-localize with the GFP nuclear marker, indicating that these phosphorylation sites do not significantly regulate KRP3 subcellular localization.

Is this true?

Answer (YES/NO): YES